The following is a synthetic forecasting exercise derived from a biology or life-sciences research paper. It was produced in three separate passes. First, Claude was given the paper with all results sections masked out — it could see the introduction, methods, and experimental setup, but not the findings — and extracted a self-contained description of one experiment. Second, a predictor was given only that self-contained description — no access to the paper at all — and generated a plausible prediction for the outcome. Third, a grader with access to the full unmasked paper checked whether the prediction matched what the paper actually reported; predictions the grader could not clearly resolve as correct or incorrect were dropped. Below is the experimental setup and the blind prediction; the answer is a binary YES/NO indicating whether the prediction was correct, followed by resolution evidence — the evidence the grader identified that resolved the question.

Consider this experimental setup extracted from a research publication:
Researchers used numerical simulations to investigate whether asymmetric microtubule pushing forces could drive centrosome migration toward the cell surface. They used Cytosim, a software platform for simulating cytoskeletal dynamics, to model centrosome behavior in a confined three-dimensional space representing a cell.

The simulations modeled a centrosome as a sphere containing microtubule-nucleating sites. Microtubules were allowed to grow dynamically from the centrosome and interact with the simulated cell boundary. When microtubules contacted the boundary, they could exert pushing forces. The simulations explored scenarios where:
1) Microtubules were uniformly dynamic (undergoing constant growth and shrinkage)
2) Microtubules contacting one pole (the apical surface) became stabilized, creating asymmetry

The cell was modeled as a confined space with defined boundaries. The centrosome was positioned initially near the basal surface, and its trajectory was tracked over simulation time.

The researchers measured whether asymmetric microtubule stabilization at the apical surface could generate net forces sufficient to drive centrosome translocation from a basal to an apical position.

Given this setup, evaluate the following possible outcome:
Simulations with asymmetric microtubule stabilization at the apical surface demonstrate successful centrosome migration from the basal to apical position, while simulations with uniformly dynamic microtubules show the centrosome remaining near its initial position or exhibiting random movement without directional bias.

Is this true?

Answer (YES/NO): NO